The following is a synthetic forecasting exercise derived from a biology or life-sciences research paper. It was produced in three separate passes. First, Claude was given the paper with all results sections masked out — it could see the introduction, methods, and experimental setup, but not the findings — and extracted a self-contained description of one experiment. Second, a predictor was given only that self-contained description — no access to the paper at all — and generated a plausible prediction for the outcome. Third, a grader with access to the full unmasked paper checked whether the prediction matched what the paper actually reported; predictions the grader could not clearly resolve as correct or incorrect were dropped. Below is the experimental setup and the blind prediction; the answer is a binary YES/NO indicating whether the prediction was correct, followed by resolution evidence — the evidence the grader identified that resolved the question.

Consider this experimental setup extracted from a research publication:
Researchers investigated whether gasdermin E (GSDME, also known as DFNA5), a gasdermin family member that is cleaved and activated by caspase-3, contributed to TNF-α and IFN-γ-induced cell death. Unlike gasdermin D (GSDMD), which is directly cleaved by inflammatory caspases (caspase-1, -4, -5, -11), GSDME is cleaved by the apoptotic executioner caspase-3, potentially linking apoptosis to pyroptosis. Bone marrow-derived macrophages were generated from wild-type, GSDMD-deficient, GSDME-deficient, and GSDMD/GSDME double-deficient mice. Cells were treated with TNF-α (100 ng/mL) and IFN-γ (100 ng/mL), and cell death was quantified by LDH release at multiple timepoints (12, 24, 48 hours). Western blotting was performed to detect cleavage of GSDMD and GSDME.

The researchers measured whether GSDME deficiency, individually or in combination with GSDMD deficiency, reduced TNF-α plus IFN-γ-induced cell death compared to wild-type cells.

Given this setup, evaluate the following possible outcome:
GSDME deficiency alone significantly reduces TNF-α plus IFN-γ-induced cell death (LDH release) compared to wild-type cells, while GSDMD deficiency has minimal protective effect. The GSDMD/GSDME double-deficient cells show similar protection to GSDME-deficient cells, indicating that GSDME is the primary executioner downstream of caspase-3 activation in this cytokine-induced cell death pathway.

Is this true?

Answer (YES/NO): YES